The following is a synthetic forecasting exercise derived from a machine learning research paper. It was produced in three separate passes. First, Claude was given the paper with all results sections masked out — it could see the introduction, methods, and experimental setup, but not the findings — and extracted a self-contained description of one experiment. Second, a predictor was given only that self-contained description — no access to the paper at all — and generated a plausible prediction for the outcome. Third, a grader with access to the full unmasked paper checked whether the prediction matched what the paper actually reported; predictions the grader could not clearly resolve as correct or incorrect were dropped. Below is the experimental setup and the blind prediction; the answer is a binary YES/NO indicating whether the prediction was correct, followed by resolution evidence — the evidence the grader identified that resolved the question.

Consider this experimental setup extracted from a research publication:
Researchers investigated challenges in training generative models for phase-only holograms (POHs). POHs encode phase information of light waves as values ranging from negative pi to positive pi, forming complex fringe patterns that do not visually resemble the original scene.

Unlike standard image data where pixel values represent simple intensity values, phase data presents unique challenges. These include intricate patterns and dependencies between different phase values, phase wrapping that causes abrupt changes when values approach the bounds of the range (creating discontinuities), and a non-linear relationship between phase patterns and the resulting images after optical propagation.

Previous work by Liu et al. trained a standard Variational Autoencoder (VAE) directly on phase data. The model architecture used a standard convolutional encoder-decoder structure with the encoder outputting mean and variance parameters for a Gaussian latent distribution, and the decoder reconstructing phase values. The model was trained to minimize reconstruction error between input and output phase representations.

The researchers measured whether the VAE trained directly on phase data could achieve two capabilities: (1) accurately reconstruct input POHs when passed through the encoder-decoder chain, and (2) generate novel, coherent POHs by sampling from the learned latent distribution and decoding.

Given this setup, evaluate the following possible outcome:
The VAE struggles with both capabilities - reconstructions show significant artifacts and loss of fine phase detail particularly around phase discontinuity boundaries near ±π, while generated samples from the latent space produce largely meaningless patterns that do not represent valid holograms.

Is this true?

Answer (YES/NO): NO